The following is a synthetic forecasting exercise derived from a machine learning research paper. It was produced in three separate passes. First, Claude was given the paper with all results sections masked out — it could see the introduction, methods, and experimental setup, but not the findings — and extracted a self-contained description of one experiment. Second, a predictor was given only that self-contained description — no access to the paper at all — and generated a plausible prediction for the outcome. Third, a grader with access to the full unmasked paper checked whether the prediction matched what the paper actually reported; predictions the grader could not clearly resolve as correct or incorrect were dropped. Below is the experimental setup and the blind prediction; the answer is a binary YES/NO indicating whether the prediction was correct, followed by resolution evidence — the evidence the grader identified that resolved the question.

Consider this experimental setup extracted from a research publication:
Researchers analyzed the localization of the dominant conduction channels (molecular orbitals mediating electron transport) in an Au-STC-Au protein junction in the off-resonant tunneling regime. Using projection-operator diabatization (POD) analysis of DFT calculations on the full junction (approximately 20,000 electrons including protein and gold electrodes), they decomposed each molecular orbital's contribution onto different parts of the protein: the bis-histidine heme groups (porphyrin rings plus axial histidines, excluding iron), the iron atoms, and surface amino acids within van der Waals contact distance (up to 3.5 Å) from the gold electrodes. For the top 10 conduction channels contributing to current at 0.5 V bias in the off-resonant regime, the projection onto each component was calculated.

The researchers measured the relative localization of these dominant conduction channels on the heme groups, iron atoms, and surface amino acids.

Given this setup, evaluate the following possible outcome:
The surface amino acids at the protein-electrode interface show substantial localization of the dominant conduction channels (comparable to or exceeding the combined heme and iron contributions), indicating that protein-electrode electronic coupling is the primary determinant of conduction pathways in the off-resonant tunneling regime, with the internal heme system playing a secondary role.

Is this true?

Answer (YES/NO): YES